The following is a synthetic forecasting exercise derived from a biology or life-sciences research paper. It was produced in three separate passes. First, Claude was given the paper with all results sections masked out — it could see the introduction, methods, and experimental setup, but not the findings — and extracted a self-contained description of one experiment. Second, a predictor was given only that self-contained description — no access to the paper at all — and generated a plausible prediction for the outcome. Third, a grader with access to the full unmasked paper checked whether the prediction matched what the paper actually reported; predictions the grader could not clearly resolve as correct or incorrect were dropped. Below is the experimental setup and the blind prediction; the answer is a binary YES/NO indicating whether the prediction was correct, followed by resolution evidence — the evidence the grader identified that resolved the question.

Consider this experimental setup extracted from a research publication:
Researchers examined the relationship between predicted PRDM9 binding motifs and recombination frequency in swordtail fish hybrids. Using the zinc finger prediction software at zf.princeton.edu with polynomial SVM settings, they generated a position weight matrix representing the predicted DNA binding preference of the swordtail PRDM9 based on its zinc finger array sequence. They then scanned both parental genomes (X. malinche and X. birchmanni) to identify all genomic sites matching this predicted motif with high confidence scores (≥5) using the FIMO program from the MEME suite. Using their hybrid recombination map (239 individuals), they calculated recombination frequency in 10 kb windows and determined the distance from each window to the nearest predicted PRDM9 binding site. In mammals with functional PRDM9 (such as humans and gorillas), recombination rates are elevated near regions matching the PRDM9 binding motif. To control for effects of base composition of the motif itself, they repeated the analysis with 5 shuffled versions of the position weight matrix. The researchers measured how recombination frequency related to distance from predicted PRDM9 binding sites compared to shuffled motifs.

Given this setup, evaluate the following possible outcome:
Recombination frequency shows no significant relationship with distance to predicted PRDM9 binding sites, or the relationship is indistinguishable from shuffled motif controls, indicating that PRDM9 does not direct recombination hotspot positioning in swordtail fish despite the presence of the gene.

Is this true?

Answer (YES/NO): YES